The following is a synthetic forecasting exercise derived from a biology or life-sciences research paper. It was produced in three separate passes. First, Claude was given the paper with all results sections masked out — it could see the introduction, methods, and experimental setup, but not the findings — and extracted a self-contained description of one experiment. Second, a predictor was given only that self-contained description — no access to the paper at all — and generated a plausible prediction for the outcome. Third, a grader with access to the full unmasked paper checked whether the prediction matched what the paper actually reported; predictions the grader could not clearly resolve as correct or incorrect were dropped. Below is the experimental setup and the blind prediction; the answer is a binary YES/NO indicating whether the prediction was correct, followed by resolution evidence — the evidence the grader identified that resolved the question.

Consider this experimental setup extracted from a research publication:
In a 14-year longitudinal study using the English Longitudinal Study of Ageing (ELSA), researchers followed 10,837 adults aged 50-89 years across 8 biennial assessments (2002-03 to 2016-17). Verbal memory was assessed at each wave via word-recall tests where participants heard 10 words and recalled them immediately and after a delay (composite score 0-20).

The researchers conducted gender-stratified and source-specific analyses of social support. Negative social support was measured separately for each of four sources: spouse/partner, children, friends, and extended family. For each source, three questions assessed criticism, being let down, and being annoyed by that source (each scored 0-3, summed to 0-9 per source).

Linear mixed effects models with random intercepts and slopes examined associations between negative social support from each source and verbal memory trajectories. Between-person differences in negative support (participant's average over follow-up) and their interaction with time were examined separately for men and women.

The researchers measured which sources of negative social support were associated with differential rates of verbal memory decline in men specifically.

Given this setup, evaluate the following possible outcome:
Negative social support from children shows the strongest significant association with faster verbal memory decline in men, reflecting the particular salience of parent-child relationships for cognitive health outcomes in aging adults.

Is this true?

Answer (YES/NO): NO